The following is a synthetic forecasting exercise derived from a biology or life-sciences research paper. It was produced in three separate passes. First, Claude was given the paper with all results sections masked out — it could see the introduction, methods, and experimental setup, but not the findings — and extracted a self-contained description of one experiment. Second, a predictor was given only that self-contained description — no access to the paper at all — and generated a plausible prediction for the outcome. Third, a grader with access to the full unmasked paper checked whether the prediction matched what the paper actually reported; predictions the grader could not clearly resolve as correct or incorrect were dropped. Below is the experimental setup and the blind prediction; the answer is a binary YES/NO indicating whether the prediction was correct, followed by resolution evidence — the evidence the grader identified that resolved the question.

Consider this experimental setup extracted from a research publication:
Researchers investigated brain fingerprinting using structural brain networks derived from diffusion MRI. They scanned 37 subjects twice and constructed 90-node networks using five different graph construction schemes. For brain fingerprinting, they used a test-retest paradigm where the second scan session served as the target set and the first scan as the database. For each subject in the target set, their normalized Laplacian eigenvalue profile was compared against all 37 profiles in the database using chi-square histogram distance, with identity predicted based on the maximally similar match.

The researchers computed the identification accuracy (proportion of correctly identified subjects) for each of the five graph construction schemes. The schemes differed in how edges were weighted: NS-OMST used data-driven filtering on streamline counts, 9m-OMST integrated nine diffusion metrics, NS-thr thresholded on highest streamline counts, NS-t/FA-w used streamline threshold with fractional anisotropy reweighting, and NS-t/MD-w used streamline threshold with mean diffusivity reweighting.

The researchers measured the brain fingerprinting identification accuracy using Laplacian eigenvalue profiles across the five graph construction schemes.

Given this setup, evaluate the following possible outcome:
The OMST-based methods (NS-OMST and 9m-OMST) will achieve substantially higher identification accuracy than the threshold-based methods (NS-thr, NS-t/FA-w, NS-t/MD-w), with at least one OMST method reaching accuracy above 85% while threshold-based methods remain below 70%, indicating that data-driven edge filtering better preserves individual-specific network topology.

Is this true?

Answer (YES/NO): NO